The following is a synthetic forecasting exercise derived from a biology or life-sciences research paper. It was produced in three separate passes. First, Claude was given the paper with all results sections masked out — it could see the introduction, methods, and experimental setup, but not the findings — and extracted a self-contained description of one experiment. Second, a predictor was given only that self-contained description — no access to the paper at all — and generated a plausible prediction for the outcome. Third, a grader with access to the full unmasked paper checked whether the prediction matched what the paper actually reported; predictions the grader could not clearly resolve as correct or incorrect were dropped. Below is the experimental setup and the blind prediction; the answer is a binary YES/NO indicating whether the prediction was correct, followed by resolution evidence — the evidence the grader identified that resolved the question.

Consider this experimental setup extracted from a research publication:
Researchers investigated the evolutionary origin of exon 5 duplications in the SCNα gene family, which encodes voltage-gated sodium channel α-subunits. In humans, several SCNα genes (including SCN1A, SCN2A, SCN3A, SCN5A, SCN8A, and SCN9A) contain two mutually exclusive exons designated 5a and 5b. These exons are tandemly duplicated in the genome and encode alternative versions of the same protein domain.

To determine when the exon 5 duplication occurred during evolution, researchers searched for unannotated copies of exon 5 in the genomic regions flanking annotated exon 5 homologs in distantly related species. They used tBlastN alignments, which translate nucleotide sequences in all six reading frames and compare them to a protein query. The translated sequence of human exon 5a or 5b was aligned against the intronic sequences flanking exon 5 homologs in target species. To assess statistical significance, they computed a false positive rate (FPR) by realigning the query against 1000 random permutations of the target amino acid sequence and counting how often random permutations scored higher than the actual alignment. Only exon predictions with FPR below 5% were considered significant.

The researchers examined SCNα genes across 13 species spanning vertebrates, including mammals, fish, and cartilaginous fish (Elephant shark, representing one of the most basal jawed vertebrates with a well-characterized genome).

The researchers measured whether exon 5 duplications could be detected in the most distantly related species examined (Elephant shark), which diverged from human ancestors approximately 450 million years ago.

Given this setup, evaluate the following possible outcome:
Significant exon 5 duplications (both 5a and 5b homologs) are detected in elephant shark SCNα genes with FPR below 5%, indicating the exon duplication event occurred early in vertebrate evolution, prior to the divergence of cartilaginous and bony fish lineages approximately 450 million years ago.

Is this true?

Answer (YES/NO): YES